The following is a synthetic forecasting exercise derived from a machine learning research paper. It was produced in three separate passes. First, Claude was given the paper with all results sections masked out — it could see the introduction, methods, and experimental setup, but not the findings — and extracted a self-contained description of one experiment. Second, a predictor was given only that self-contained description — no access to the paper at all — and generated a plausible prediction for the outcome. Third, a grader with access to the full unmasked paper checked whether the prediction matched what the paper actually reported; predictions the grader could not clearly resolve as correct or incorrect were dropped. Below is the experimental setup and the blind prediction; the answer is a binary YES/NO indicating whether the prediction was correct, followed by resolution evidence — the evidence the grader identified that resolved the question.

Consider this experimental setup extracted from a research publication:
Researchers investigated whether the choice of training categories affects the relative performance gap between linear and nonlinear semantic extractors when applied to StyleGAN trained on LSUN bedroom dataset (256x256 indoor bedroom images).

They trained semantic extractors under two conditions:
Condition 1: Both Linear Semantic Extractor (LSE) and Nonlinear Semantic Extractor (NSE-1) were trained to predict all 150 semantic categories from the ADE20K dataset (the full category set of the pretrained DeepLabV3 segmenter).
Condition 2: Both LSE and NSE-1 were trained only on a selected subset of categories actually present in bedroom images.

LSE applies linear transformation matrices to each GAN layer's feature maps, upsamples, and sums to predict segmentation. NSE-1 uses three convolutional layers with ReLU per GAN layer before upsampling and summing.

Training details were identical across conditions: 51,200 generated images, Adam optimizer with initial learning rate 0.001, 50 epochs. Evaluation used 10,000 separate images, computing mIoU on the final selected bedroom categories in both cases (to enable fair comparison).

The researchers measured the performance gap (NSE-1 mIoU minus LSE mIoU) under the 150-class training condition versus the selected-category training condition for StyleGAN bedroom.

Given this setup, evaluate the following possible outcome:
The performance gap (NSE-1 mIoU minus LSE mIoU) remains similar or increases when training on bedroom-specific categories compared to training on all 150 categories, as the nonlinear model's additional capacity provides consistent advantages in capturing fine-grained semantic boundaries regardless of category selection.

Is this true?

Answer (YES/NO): YES